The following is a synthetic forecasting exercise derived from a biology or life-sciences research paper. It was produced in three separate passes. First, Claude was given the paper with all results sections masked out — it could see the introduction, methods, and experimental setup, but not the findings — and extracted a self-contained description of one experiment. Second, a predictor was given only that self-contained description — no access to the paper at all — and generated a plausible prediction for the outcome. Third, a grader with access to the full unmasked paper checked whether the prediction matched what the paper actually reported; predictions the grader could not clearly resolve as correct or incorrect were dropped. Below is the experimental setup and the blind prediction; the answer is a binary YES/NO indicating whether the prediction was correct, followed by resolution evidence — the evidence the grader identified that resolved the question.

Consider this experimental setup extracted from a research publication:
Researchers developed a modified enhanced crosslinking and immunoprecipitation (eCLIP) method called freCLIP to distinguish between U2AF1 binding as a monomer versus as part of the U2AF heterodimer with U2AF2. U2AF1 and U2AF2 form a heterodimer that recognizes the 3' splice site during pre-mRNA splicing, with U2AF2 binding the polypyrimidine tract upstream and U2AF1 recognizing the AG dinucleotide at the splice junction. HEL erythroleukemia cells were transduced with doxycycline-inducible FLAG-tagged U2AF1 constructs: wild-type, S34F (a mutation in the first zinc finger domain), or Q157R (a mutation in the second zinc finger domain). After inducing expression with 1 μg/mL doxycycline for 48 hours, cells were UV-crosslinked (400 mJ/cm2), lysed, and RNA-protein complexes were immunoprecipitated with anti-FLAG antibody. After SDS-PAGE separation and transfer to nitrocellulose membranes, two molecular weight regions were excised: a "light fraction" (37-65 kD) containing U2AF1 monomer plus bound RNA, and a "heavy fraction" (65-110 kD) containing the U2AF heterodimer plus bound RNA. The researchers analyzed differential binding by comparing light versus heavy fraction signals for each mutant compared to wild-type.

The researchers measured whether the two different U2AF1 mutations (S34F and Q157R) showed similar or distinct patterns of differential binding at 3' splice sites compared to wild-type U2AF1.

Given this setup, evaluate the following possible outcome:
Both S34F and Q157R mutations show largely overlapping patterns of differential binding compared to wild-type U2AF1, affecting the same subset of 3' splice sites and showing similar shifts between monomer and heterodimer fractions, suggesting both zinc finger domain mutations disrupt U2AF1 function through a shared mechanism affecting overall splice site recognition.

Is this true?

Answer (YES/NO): NO